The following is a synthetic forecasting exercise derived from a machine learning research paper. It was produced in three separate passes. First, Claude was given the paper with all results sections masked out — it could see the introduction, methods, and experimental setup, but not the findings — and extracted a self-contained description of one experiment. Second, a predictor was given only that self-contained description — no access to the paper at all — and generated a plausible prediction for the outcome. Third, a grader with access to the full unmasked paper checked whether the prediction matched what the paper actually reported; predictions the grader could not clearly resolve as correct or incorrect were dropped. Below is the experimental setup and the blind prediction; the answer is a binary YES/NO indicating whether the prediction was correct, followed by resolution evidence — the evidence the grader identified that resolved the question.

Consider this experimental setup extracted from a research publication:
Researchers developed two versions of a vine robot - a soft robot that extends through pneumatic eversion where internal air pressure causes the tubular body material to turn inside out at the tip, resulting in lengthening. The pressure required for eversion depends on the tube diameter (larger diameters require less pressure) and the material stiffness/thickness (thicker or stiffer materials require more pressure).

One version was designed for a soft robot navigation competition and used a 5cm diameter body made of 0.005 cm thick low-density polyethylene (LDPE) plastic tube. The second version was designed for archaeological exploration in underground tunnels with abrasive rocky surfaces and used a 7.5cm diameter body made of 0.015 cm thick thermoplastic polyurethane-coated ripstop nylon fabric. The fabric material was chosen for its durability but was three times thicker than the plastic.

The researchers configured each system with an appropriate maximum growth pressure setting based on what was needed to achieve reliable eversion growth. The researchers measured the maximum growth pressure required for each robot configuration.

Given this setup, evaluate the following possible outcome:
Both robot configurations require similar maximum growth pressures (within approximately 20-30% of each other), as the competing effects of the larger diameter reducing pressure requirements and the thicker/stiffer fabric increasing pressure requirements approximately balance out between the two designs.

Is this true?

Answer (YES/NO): NO